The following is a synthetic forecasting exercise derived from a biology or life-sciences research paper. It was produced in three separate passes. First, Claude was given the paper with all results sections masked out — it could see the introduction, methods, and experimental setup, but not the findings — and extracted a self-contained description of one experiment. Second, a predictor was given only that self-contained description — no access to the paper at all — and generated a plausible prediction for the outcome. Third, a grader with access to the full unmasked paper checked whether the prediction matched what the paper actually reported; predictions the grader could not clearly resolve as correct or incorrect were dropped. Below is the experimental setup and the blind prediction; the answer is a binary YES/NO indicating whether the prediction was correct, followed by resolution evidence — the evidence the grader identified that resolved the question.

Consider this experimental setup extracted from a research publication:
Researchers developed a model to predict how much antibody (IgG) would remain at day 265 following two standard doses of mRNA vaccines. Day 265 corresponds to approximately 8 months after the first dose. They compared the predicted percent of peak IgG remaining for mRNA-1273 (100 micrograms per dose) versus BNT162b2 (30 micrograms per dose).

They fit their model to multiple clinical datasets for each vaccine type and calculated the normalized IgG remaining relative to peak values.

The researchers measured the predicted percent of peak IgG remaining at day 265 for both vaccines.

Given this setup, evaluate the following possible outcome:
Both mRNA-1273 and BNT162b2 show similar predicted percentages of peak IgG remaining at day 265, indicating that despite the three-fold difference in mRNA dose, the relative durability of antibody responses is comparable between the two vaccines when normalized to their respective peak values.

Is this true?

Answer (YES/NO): NO